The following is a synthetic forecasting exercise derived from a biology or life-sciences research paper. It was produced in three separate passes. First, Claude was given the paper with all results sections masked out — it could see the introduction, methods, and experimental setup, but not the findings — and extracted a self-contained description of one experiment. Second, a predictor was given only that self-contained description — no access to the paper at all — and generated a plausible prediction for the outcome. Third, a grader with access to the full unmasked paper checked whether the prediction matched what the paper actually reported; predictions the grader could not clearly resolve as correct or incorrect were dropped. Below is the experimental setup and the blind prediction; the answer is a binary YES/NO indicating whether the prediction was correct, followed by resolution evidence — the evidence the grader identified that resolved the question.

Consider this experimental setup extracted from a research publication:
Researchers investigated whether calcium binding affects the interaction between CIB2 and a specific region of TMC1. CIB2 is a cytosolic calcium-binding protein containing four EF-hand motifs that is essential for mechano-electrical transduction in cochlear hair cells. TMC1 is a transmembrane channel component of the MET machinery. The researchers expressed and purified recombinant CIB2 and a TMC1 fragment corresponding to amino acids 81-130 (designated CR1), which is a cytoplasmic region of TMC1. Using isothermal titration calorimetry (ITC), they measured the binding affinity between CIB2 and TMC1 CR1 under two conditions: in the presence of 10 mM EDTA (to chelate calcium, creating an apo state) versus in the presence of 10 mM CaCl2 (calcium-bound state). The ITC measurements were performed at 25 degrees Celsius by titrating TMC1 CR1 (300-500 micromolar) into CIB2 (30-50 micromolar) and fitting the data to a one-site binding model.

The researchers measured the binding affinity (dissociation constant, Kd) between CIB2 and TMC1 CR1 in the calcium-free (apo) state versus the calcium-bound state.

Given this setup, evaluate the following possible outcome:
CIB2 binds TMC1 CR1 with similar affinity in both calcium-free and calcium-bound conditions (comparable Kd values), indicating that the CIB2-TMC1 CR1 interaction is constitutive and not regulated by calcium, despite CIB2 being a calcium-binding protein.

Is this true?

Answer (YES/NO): NO